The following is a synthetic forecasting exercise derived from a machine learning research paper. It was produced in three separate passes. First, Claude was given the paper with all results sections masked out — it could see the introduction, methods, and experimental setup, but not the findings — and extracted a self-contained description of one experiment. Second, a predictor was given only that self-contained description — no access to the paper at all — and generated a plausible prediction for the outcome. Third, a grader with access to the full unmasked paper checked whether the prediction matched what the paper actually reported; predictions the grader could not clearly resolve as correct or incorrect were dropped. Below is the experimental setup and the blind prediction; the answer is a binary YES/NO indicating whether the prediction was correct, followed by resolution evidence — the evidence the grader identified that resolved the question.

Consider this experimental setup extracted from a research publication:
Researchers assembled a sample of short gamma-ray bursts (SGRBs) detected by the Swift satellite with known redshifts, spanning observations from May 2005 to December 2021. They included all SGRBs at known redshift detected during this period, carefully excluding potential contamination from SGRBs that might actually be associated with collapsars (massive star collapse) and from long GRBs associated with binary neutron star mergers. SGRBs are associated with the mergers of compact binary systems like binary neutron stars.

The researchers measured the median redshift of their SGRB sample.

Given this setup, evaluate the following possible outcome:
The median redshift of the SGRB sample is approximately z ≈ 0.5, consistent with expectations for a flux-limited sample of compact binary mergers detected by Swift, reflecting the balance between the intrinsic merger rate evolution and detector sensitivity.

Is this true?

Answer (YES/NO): NO